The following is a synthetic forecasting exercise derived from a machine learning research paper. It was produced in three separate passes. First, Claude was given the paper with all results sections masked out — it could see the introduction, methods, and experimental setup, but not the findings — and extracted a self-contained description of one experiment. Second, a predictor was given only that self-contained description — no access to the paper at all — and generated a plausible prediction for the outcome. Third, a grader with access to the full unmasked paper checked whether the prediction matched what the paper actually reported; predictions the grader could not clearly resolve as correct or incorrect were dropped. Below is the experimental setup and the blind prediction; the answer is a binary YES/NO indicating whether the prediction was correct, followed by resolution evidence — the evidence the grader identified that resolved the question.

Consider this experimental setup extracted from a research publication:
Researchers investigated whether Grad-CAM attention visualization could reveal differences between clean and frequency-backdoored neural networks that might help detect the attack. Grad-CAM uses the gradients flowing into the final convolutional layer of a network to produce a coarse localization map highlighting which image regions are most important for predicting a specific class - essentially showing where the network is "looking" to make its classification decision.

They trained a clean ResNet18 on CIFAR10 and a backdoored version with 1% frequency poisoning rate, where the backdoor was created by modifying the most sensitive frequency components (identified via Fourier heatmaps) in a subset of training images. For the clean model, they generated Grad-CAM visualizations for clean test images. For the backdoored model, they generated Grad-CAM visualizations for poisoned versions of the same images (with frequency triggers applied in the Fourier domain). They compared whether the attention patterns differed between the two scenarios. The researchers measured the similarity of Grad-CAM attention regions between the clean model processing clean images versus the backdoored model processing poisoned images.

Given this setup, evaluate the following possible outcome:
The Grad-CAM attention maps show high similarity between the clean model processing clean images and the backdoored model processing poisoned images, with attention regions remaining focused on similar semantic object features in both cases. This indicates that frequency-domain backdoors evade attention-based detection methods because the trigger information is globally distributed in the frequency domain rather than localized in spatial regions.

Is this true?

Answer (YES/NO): YES